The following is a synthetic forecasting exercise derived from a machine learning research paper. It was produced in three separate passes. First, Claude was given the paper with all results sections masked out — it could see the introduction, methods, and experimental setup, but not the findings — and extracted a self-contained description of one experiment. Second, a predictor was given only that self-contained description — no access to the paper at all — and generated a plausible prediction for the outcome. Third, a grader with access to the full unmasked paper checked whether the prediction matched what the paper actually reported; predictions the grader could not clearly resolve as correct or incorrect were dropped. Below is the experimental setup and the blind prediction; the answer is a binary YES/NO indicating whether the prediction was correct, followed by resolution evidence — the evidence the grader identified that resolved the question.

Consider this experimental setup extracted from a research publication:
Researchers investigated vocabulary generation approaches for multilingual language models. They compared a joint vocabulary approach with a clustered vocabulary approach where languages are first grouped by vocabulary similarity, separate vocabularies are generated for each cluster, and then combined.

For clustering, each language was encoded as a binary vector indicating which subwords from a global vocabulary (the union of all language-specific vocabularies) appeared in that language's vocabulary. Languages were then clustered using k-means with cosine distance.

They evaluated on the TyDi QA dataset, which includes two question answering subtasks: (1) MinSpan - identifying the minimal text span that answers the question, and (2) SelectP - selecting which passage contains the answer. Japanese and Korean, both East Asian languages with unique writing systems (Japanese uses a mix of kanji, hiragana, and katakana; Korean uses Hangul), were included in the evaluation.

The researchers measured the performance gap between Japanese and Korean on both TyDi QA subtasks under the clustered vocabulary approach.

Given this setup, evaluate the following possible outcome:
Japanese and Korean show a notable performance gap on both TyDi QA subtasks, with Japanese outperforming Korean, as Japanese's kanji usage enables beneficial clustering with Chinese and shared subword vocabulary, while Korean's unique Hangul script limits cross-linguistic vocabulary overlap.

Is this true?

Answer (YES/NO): NO